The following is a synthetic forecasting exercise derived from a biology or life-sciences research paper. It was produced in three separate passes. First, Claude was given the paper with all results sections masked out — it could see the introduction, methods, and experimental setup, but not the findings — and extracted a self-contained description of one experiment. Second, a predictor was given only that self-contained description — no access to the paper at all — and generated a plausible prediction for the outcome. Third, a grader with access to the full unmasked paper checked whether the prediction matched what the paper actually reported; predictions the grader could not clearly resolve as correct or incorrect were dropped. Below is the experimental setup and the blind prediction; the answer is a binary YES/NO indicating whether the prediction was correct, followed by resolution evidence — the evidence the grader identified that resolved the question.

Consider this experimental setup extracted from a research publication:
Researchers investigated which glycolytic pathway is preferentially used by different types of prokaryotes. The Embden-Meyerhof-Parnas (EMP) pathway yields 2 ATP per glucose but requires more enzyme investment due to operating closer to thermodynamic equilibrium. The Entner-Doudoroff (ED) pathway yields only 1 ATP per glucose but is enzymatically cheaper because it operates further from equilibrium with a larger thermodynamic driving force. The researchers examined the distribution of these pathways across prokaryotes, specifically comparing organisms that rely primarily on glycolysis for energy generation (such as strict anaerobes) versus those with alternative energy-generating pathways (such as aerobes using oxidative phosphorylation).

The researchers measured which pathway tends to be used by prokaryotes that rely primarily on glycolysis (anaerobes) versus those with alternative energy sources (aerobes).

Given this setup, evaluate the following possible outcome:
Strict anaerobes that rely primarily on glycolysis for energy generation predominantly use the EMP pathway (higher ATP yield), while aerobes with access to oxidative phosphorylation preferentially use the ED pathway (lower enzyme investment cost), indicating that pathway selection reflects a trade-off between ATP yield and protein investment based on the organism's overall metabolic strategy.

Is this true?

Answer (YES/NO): YES